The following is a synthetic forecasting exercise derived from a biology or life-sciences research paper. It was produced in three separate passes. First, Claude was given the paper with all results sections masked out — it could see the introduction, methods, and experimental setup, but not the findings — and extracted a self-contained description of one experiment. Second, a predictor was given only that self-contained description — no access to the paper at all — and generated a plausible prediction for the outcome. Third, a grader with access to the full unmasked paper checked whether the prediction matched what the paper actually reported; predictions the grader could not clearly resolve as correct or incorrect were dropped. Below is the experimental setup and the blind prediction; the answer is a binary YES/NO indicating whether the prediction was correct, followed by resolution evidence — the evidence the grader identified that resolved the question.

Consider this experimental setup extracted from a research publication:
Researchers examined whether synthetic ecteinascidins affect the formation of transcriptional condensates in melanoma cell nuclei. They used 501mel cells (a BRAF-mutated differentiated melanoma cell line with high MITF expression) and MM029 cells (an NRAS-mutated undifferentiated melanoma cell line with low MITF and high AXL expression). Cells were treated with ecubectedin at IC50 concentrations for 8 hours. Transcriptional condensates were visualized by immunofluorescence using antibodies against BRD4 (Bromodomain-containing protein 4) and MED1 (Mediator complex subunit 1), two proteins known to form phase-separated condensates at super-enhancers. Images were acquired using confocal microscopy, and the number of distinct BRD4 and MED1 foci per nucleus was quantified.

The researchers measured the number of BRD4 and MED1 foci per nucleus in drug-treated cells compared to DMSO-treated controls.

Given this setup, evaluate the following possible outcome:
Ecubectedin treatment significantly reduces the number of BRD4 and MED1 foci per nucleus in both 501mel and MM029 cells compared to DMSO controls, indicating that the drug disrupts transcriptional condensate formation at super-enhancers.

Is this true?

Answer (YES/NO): YES